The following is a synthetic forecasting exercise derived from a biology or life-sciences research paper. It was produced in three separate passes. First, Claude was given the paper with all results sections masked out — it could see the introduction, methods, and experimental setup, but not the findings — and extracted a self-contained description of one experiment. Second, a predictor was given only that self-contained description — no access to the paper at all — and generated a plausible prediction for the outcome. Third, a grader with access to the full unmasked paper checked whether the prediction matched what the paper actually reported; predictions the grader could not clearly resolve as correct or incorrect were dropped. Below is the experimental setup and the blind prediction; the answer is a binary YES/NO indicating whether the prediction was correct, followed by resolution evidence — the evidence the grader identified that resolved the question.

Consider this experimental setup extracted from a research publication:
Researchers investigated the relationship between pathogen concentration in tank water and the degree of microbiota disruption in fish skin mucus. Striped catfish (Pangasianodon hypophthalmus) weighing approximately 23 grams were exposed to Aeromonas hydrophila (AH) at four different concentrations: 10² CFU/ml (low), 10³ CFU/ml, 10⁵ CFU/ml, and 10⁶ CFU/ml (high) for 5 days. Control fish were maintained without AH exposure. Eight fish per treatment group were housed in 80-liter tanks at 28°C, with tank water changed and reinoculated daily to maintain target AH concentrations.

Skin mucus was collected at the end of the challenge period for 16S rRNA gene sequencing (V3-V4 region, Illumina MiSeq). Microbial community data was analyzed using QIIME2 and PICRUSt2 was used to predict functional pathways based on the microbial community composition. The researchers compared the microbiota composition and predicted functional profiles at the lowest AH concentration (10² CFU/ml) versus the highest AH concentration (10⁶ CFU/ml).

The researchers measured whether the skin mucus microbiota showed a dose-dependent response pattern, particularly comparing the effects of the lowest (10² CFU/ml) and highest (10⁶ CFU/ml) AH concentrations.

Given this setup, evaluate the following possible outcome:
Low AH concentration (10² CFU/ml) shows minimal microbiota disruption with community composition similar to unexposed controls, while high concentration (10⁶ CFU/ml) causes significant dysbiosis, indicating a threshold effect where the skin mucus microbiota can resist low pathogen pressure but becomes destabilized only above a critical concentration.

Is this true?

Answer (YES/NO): YES